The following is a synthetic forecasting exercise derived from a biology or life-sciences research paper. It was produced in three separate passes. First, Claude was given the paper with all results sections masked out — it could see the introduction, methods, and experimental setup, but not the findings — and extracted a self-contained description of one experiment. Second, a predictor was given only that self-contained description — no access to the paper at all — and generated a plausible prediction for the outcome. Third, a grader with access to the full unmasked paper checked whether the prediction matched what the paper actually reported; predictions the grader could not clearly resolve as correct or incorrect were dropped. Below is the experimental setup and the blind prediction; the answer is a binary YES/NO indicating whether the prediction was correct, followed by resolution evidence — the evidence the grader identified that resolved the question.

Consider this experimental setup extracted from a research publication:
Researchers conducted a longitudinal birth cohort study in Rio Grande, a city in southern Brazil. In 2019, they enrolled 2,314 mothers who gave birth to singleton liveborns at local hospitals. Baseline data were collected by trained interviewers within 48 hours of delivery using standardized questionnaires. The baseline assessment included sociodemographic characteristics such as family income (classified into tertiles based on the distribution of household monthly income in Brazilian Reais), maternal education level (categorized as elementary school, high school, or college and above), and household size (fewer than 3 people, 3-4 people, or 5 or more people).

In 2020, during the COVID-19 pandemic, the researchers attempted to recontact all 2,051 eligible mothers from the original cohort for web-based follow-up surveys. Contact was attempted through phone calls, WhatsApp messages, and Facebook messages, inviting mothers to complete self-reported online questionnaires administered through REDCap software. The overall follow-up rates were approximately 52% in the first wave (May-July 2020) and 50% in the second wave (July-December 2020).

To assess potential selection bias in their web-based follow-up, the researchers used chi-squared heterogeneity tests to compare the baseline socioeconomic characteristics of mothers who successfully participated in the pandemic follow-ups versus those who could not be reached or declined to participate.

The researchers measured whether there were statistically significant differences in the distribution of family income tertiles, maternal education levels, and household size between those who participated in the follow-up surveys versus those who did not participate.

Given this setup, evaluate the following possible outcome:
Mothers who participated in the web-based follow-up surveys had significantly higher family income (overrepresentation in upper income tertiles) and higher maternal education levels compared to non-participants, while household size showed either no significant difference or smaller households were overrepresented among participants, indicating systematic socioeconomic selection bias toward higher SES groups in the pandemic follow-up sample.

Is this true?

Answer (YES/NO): YES